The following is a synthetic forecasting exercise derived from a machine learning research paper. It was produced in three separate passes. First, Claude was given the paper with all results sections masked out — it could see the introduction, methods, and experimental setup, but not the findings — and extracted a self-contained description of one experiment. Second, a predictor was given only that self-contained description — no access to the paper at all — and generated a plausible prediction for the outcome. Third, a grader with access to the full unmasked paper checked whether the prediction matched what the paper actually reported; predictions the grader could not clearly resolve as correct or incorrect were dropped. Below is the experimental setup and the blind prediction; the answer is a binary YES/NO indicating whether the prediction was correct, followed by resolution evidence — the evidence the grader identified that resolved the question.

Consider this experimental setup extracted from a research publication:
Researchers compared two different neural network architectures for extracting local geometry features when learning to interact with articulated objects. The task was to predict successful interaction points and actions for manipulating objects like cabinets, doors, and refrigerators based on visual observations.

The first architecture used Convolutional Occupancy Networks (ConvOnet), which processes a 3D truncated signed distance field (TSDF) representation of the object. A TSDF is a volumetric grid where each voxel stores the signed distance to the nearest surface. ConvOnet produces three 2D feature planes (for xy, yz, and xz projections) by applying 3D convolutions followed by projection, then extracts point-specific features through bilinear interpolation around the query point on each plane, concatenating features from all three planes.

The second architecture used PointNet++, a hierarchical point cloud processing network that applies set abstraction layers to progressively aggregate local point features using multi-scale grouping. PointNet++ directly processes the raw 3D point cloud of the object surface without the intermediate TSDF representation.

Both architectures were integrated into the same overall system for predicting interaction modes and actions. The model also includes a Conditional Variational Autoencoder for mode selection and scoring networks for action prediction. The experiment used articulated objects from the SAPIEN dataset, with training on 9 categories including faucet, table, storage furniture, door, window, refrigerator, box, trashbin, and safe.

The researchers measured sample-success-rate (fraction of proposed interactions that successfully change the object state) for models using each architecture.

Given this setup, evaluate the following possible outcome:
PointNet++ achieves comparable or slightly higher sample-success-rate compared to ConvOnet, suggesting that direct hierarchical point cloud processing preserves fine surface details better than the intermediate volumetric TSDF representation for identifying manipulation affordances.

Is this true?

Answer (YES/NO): NO